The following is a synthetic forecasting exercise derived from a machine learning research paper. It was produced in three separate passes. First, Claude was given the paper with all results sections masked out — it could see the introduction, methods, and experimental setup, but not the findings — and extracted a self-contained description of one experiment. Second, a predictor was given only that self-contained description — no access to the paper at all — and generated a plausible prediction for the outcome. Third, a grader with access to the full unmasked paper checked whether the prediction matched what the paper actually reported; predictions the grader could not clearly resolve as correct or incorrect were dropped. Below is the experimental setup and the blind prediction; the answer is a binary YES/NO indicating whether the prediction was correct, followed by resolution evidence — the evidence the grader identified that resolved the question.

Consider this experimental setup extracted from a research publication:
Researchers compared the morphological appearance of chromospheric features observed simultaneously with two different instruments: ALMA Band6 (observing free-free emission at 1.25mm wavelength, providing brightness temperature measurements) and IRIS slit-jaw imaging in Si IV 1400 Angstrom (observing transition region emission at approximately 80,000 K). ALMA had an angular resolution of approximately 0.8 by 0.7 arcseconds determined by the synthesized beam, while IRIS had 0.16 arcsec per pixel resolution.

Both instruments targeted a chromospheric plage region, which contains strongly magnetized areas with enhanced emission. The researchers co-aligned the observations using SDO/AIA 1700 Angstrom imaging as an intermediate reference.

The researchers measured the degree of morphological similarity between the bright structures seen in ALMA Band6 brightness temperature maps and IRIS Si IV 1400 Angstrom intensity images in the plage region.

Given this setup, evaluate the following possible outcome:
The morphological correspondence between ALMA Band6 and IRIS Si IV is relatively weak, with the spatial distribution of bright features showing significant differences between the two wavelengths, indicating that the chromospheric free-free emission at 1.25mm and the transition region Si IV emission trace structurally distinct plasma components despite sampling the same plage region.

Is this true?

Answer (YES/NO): NO